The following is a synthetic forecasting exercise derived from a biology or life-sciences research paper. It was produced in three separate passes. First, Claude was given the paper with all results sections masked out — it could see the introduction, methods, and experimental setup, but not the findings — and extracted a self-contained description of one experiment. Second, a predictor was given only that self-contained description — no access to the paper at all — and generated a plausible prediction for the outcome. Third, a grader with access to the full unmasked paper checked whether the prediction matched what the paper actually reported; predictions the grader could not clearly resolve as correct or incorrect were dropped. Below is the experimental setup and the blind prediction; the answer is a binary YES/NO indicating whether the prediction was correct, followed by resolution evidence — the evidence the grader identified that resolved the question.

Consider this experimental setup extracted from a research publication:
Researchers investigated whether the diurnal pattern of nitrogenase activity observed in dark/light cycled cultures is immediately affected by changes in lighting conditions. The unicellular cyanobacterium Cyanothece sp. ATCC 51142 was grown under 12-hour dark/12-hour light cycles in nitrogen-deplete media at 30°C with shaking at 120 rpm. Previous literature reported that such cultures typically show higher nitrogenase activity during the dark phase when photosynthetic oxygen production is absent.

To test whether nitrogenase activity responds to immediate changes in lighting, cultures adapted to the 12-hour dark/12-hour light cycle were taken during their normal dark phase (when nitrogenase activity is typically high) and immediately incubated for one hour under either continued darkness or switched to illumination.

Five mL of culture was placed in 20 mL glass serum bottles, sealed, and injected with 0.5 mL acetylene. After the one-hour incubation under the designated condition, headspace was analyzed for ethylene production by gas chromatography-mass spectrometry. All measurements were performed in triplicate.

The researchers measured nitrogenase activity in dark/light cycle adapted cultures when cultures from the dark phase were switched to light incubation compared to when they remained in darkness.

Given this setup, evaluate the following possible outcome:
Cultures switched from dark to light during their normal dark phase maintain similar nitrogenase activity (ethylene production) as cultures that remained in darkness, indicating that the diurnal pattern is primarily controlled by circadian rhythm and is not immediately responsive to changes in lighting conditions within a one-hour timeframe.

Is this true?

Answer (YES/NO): NO